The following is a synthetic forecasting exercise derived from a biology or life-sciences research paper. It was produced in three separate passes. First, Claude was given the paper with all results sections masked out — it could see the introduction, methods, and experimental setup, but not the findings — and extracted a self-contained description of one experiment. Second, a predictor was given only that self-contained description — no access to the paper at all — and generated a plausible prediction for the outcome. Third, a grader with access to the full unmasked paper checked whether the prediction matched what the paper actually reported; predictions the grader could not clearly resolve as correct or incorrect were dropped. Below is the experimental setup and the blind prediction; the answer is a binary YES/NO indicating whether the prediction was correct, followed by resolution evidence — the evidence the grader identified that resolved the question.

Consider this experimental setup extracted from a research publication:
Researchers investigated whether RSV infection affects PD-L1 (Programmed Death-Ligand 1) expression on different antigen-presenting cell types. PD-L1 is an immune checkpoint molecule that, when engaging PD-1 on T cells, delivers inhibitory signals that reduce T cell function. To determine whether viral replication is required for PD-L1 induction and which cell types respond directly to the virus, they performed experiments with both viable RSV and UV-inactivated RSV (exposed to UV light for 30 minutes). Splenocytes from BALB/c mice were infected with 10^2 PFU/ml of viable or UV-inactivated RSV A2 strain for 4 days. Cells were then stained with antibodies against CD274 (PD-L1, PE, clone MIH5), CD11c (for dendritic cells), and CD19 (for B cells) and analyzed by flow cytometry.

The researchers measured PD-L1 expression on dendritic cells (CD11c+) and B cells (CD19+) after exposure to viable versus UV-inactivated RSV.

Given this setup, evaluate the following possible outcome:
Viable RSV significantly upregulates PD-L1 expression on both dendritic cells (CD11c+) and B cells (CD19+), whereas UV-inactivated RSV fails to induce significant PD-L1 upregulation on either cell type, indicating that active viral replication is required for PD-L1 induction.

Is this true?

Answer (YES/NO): NO